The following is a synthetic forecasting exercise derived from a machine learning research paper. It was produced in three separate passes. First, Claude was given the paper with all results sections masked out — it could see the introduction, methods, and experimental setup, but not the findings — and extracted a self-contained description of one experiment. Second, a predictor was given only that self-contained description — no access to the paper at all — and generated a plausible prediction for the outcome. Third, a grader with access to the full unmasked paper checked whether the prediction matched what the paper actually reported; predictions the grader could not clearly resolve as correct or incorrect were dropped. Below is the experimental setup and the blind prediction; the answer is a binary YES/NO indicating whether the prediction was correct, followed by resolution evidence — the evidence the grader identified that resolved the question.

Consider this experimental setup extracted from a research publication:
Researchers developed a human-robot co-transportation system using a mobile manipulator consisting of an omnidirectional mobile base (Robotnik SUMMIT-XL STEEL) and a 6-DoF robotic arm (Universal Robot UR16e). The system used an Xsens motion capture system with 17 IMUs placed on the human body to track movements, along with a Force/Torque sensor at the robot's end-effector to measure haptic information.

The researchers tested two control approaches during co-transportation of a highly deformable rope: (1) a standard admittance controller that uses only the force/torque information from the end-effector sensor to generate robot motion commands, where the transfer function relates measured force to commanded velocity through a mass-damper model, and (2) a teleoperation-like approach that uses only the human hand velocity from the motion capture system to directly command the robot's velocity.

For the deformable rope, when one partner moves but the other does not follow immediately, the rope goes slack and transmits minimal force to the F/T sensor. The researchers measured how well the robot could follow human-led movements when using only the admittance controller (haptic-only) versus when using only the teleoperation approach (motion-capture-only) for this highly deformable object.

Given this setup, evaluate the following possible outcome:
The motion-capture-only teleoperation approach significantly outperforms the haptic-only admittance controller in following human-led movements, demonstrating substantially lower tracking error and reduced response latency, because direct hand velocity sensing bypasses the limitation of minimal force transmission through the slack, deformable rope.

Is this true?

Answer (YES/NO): YES